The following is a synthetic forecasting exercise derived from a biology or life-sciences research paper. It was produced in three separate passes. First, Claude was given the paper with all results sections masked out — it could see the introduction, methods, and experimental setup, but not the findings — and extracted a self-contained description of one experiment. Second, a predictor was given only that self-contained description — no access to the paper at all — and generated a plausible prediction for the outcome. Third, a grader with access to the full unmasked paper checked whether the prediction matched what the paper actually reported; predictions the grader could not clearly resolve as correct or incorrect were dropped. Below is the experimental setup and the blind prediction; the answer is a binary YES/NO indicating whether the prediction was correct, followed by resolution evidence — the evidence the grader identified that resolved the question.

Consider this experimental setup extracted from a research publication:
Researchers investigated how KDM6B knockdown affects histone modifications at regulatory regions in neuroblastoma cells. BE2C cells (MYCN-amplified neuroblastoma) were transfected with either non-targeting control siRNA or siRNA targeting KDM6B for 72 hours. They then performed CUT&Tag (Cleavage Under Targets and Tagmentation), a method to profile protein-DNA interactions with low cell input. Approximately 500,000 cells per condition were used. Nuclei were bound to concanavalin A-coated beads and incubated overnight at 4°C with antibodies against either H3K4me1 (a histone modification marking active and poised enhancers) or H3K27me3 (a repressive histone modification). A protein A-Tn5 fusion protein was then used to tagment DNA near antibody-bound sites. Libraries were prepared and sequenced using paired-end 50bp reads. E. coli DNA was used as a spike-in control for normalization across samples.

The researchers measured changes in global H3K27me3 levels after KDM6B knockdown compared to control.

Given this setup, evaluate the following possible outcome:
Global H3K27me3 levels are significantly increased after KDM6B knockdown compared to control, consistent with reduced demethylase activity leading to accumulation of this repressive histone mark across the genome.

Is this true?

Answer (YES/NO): NO